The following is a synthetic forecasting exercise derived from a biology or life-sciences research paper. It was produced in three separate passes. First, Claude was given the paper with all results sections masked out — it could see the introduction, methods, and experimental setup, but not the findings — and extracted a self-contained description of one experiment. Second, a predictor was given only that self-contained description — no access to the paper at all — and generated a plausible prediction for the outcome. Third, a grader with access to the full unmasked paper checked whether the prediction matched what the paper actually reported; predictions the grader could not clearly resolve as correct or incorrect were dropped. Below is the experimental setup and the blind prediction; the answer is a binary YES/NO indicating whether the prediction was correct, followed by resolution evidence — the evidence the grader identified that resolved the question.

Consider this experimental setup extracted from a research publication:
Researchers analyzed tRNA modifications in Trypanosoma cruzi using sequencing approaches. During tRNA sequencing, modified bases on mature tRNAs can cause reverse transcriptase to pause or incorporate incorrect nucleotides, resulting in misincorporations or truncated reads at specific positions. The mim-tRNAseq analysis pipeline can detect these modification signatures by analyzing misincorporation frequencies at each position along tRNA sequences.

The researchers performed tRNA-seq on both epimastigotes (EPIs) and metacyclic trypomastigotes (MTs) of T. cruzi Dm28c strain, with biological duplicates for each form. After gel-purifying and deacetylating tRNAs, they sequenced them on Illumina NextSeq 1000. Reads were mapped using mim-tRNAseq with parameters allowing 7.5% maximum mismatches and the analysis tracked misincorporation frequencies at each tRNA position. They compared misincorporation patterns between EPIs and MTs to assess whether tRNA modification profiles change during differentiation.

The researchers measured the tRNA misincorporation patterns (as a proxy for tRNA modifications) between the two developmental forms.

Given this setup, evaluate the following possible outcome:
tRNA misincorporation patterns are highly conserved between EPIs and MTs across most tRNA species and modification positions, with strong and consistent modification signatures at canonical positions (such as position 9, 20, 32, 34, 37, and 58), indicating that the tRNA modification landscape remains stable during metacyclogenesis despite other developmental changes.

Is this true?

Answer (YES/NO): NO